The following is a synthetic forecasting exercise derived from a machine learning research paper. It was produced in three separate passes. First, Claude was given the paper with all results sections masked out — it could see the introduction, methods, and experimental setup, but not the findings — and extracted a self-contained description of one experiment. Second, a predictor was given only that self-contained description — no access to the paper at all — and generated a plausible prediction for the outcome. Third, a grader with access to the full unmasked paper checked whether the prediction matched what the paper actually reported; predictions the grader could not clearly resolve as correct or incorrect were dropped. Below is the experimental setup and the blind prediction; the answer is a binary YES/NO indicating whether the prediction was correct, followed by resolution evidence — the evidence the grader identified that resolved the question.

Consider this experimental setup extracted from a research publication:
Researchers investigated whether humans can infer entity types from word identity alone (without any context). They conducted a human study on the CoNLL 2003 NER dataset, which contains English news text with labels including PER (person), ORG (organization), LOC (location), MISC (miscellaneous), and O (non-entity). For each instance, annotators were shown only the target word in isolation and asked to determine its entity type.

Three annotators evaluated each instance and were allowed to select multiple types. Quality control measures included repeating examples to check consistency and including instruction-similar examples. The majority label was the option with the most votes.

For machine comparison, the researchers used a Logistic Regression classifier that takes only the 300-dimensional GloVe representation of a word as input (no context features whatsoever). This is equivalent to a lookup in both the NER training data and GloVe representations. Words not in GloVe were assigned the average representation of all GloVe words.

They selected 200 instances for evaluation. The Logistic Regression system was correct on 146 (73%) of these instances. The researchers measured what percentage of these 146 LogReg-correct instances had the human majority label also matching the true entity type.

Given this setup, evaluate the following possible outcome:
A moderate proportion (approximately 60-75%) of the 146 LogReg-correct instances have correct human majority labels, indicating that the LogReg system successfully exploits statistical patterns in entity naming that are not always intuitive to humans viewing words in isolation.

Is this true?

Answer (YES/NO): NO